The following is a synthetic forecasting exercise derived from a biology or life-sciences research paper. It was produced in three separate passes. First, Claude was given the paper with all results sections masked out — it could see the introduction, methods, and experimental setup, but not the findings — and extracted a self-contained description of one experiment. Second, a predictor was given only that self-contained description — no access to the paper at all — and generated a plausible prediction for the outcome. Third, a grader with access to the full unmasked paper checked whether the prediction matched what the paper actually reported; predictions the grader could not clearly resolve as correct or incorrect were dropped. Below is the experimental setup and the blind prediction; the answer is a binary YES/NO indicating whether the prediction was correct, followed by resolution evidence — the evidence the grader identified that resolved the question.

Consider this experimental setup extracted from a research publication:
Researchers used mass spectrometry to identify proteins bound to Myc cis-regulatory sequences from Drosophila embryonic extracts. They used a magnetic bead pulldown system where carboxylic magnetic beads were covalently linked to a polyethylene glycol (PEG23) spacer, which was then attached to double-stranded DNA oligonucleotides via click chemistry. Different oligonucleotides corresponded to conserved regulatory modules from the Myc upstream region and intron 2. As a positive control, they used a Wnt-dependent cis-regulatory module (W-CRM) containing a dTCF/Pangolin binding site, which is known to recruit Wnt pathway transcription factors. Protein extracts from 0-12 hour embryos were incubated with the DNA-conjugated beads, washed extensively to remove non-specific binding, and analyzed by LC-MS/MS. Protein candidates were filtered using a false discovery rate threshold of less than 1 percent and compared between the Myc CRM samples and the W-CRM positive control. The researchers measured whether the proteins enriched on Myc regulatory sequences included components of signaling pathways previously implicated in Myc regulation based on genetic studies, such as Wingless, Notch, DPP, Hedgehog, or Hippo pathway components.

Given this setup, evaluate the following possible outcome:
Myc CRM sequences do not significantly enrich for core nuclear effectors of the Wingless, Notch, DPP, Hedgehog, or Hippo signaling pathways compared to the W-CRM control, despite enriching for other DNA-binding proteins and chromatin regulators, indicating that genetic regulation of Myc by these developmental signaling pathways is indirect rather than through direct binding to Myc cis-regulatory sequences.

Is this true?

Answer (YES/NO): NO